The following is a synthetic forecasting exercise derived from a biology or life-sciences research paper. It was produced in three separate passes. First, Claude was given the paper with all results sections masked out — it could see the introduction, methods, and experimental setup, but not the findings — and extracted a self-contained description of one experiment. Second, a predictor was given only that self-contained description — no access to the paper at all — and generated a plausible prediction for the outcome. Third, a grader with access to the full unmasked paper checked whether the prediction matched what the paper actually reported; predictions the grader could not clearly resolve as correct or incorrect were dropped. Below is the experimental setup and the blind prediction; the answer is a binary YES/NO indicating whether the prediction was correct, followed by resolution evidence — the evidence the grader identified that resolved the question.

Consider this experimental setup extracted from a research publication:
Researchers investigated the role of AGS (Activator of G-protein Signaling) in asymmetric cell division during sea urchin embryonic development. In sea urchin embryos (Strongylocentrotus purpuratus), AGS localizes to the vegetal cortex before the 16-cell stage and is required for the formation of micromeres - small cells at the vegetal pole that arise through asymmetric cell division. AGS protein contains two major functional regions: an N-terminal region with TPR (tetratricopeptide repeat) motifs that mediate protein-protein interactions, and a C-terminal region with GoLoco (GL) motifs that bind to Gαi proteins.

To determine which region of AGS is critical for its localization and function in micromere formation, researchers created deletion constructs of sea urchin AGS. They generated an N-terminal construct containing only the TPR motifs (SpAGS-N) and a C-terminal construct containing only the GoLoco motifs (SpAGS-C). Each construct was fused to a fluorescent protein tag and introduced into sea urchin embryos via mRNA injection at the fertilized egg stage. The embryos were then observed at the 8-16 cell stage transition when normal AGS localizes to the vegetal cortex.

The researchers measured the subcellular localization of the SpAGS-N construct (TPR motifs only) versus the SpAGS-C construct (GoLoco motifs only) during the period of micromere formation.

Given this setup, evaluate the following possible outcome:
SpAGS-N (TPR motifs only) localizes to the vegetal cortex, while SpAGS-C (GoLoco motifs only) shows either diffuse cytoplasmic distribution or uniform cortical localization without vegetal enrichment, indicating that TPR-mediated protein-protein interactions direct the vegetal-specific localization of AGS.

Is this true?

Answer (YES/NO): NO